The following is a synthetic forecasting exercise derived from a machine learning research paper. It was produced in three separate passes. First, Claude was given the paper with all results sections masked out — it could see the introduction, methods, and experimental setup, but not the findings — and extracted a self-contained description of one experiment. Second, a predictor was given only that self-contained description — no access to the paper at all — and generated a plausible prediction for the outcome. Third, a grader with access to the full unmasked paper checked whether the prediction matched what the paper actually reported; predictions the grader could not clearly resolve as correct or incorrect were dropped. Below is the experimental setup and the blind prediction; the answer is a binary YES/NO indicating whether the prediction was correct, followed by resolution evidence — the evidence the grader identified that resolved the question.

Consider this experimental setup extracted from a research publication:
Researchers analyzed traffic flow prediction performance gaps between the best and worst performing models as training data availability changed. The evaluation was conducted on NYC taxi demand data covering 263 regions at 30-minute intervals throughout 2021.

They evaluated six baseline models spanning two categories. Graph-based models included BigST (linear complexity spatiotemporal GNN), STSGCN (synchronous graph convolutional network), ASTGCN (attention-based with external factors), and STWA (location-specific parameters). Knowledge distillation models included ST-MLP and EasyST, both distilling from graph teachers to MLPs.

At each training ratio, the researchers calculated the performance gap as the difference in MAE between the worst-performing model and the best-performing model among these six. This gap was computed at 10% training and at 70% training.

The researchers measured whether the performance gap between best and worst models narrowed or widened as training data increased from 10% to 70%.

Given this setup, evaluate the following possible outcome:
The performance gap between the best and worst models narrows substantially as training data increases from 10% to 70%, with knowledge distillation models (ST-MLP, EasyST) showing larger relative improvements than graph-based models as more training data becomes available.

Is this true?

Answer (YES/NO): NO